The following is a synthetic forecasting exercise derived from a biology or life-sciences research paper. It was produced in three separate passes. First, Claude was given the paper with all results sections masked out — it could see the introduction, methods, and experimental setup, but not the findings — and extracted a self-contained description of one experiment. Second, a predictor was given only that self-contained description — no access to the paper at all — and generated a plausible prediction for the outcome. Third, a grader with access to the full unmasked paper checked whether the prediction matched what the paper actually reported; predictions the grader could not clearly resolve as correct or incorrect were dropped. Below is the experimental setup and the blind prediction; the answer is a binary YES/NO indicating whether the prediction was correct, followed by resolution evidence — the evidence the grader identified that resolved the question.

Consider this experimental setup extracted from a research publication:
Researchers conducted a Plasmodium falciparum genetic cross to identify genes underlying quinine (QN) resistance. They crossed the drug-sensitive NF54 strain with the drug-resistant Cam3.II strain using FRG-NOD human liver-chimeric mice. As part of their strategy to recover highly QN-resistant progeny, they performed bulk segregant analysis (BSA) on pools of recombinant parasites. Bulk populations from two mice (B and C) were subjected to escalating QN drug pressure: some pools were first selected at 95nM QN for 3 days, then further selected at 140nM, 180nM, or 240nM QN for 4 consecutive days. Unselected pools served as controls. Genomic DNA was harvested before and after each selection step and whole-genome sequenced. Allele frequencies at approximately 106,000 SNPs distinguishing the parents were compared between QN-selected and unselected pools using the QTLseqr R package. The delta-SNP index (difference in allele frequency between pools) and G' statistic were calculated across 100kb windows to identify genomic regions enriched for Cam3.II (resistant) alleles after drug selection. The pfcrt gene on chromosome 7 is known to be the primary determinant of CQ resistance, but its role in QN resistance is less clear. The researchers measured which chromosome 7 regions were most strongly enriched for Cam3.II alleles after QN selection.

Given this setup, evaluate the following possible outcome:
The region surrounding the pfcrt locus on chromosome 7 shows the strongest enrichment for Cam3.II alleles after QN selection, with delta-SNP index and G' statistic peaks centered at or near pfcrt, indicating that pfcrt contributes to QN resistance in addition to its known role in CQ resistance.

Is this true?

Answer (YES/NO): NO